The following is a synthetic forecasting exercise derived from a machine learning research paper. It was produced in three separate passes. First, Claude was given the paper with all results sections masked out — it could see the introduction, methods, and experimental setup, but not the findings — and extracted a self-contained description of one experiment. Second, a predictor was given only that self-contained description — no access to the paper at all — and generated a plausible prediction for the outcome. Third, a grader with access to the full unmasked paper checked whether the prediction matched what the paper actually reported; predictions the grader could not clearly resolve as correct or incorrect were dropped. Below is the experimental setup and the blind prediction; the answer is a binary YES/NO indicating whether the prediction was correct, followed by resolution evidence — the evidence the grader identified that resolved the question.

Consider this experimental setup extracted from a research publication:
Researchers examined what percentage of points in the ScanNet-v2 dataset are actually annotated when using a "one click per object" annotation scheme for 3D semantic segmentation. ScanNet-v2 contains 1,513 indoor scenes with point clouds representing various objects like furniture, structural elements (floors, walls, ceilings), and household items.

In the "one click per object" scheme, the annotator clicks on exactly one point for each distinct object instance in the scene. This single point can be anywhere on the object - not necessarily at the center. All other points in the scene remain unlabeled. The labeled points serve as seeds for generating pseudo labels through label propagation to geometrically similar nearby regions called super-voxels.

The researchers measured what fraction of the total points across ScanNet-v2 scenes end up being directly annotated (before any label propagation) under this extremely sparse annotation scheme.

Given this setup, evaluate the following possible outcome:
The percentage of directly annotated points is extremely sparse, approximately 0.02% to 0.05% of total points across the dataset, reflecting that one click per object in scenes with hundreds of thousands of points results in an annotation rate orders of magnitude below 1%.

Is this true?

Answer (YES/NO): YES